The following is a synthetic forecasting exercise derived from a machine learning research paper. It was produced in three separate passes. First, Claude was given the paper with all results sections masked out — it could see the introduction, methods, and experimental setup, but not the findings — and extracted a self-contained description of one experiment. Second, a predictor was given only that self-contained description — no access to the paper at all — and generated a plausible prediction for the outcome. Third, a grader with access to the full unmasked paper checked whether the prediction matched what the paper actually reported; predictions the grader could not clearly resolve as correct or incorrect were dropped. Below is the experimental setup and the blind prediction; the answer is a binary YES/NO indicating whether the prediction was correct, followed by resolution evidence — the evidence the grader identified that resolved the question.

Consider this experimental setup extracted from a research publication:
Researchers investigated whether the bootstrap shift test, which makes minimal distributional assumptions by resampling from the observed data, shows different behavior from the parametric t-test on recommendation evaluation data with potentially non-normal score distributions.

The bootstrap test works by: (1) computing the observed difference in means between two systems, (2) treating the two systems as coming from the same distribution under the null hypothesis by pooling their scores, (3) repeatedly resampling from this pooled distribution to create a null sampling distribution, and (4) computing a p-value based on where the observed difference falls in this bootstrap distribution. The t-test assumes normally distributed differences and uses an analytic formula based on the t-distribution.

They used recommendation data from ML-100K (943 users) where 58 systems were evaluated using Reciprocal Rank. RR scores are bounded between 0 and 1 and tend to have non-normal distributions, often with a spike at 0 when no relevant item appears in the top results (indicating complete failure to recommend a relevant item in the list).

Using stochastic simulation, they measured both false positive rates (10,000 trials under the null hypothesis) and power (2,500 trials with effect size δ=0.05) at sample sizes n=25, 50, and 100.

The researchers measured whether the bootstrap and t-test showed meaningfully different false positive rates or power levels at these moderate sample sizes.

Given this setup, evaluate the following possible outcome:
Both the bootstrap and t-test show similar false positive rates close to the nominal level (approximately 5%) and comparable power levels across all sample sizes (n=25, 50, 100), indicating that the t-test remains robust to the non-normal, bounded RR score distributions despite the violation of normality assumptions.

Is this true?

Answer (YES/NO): NO